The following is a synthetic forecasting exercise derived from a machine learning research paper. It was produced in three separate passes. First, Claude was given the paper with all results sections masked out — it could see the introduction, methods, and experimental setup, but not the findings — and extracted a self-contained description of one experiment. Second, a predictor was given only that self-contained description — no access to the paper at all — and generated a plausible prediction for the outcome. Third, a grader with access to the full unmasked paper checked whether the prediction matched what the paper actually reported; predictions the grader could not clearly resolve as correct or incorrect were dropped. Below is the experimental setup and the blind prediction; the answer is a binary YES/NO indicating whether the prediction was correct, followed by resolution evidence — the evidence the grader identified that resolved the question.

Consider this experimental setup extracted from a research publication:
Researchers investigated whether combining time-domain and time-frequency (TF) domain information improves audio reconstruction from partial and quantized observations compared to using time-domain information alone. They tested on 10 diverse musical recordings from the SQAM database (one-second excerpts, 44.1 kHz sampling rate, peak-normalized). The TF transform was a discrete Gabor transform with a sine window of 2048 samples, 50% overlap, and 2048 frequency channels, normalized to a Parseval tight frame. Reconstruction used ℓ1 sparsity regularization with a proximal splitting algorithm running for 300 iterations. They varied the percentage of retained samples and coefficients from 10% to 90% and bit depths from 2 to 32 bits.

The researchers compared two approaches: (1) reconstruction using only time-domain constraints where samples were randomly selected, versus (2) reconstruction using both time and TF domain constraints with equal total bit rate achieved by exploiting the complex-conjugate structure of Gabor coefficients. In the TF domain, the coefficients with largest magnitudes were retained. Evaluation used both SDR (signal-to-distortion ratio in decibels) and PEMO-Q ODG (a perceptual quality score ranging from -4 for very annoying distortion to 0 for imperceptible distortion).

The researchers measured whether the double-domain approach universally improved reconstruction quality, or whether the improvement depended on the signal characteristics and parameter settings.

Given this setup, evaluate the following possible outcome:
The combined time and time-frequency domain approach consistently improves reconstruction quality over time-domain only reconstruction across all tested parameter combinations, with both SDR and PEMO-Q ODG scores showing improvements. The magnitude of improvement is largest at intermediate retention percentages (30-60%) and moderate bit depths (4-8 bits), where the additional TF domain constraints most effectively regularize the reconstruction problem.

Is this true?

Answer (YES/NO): NO